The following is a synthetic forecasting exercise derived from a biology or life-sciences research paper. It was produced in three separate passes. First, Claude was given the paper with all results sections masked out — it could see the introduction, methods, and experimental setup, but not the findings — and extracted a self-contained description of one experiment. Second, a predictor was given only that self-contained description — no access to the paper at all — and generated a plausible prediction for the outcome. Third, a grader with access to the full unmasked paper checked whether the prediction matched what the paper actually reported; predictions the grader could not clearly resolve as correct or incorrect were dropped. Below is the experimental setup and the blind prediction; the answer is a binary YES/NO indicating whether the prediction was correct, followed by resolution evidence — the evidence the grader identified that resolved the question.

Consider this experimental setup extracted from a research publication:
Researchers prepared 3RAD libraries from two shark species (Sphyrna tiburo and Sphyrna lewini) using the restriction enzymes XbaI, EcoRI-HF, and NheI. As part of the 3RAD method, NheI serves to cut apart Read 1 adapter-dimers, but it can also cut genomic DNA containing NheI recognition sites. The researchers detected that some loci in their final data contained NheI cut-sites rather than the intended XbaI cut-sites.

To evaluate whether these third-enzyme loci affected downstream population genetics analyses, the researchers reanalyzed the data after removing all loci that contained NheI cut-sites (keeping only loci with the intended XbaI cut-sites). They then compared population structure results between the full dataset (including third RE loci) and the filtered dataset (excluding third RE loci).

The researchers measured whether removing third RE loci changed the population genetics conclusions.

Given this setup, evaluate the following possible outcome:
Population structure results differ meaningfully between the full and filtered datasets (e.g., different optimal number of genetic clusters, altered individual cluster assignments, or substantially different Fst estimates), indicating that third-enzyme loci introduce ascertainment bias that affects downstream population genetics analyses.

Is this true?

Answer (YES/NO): NO